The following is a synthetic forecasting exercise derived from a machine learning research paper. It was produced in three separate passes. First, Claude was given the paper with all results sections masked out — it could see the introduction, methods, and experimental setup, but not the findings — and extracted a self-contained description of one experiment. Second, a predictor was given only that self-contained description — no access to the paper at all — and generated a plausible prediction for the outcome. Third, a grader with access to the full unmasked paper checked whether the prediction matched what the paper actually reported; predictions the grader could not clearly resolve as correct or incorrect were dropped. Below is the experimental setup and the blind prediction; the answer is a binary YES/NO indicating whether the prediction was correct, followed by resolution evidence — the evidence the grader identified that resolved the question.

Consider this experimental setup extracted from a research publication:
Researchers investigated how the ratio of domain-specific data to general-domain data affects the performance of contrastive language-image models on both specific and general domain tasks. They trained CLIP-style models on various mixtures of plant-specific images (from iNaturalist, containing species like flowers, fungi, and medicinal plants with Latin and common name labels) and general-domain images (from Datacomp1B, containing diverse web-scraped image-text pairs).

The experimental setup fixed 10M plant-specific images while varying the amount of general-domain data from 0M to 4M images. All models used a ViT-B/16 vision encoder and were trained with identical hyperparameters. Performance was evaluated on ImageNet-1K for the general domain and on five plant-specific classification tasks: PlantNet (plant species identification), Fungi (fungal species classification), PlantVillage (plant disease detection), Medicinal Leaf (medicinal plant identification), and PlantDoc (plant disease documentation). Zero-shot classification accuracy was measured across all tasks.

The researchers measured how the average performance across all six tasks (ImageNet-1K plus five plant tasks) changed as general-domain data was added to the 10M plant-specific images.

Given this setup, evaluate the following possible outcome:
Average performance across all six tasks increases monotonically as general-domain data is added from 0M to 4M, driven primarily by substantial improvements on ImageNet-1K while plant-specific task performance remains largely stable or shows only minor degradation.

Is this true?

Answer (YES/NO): NO